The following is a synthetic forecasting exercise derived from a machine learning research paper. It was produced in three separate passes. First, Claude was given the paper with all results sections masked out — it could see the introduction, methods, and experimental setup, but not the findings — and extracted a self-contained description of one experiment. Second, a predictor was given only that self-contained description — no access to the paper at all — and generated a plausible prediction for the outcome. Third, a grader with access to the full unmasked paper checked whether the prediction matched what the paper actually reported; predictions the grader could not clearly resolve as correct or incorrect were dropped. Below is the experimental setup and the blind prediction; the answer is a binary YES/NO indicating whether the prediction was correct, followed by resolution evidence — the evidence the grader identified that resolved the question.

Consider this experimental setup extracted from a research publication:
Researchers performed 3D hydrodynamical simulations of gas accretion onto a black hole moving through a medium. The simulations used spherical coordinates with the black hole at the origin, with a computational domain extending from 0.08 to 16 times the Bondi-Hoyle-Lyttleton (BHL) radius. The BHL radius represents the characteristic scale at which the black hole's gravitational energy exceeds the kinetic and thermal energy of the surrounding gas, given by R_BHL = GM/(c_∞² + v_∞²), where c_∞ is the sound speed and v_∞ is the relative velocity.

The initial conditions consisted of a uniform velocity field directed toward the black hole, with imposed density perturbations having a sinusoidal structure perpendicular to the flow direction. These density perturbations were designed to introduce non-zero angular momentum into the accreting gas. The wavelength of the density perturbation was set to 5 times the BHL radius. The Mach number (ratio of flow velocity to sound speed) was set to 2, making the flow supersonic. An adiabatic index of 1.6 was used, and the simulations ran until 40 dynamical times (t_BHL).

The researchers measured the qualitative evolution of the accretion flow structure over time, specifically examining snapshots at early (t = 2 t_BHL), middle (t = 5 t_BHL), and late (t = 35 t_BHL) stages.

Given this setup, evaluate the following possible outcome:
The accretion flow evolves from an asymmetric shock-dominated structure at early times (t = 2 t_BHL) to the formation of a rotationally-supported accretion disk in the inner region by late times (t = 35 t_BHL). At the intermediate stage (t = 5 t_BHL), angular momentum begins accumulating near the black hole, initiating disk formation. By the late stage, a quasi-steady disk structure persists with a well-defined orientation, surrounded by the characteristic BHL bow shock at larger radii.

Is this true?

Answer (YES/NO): NO